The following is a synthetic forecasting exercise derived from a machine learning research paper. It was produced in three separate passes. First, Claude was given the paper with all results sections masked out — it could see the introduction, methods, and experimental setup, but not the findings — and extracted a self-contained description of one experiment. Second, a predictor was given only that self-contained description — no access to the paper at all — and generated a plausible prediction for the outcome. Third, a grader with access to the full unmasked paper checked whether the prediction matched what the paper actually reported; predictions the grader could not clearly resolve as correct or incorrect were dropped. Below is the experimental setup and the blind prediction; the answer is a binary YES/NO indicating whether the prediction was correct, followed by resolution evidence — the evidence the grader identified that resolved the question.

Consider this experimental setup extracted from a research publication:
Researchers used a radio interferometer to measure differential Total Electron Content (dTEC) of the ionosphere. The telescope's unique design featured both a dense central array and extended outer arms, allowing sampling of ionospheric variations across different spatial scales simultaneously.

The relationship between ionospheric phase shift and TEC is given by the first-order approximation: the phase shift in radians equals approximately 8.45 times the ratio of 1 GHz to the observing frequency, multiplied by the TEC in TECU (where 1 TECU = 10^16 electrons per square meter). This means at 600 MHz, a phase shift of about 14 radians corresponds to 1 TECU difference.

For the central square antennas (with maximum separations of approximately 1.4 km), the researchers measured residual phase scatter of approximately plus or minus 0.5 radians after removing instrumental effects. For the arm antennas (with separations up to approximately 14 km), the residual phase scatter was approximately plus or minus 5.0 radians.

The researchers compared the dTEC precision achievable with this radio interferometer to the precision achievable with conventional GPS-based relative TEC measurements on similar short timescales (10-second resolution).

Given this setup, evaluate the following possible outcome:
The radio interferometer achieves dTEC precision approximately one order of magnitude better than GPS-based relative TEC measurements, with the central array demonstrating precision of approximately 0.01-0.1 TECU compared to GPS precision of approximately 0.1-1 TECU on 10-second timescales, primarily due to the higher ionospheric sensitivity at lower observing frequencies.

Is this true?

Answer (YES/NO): NO